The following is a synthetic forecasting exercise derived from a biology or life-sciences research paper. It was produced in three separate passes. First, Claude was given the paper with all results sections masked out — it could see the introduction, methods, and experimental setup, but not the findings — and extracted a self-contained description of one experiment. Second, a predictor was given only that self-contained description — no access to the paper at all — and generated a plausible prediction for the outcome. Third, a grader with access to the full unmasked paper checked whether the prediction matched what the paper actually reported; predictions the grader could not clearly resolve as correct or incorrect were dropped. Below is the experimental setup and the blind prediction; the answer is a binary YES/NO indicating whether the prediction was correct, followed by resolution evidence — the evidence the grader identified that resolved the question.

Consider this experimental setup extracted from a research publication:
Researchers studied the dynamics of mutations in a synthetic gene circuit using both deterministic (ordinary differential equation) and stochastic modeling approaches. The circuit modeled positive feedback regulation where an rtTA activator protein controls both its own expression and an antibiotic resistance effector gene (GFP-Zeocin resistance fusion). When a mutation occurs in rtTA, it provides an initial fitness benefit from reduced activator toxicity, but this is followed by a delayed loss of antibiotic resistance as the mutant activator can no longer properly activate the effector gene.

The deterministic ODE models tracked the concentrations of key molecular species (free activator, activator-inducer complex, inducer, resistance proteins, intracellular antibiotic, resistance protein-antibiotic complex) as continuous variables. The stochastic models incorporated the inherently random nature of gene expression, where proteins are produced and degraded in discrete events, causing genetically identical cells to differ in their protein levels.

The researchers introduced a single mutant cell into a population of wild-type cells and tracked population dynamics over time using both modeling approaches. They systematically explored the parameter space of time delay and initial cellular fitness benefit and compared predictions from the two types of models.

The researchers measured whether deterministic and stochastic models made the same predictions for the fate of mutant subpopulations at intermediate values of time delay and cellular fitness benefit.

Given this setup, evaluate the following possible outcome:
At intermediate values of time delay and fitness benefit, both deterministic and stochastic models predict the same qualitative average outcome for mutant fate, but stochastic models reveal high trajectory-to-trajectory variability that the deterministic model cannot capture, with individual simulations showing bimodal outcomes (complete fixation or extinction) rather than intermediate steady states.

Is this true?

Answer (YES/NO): YES